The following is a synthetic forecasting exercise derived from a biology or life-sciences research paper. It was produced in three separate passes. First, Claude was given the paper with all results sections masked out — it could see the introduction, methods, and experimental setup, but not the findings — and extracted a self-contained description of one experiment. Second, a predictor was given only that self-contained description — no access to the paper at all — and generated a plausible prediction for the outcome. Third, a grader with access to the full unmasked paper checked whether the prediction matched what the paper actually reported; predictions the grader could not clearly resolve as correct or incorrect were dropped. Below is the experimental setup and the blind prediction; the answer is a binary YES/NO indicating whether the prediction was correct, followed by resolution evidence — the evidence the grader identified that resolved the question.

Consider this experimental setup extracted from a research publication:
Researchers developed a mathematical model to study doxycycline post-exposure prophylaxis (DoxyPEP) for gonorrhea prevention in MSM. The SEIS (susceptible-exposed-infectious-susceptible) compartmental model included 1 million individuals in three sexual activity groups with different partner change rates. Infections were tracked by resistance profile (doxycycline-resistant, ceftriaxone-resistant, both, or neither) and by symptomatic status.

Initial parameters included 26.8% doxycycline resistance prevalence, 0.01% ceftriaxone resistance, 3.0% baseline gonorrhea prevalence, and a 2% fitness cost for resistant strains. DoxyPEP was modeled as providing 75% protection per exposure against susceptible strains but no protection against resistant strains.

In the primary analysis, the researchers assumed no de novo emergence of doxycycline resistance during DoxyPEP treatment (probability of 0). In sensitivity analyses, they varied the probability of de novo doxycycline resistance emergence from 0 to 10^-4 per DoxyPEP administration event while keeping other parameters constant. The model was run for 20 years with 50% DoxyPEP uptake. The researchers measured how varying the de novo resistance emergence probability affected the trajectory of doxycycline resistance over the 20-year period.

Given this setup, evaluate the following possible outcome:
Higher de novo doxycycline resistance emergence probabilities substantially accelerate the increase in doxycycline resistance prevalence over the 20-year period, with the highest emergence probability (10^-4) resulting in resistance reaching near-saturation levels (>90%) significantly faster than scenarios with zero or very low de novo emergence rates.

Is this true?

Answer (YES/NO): NO